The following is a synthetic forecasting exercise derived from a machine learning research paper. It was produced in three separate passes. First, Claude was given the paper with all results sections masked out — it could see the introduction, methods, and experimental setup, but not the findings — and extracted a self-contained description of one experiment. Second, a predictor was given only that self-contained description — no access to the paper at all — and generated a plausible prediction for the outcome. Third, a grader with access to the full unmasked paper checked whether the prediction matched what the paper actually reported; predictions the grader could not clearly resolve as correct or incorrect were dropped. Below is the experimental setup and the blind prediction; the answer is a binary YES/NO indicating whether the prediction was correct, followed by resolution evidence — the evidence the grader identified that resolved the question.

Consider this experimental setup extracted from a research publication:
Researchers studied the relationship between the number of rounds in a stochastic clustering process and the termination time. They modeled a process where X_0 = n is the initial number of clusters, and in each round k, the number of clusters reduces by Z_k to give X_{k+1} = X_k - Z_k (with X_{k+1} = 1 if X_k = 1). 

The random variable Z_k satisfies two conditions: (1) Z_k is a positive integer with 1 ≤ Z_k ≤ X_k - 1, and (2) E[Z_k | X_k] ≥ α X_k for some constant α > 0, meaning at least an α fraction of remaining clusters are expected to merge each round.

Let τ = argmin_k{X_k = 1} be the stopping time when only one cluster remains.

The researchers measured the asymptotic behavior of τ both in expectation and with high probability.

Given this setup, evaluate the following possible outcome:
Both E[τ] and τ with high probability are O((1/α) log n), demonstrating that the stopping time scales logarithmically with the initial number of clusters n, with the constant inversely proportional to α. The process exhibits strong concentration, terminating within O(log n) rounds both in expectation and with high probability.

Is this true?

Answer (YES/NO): NO